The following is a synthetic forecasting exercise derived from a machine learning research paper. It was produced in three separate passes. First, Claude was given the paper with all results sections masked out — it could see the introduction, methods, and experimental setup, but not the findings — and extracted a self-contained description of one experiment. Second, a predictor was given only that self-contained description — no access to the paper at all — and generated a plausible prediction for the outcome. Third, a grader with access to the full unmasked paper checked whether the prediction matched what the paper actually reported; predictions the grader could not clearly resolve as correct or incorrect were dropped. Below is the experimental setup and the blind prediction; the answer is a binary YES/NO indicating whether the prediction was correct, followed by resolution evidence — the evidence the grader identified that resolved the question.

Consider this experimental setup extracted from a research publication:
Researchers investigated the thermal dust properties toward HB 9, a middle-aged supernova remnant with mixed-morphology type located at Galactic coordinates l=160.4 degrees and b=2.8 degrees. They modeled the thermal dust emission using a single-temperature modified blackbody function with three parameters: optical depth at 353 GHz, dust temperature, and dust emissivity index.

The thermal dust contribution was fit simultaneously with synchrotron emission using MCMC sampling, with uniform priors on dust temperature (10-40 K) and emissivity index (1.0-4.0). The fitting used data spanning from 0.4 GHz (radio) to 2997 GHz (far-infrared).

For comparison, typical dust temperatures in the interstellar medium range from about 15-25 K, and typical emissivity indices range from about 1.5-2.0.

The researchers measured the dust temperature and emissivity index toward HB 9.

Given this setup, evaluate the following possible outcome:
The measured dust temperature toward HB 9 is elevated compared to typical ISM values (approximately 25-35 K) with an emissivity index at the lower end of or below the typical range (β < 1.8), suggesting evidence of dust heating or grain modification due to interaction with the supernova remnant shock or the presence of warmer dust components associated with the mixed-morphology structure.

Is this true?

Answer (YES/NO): NO